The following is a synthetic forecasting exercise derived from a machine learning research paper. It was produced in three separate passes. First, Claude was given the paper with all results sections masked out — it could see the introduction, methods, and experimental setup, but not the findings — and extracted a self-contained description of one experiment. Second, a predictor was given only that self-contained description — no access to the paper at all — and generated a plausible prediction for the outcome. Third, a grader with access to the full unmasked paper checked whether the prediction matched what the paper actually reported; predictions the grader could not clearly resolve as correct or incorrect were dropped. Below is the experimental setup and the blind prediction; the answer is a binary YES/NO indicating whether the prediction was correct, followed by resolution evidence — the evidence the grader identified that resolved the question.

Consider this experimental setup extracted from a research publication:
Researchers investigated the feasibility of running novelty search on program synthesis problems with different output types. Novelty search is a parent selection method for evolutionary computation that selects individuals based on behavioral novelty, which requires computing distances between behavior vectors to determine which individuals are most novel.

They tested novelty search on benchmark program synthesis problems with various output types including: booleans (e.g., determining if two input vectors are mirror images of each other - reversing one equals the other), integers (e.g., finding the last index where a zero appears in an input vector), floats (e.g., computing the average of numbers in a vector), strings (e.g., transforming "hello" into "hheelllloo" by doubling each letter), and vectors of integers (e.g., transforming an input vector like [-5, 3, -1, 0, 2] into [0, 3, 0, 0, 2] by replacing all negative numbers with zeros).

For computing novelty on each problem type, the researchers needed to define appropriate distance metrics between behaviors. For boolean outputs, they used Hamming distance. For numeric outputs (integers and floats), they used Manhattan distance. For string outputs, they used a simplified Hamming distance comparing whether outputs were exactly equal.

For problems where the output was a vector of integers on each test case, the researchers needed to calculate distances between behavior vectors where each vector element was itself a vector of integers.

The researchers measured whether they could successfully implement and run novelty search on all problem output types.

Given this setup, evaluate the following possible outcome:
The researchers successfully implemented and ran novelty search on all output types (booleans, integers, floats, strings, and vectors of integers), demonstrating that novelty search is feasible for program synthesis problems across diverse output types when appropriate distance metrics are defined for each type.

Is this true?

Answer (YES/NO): NO